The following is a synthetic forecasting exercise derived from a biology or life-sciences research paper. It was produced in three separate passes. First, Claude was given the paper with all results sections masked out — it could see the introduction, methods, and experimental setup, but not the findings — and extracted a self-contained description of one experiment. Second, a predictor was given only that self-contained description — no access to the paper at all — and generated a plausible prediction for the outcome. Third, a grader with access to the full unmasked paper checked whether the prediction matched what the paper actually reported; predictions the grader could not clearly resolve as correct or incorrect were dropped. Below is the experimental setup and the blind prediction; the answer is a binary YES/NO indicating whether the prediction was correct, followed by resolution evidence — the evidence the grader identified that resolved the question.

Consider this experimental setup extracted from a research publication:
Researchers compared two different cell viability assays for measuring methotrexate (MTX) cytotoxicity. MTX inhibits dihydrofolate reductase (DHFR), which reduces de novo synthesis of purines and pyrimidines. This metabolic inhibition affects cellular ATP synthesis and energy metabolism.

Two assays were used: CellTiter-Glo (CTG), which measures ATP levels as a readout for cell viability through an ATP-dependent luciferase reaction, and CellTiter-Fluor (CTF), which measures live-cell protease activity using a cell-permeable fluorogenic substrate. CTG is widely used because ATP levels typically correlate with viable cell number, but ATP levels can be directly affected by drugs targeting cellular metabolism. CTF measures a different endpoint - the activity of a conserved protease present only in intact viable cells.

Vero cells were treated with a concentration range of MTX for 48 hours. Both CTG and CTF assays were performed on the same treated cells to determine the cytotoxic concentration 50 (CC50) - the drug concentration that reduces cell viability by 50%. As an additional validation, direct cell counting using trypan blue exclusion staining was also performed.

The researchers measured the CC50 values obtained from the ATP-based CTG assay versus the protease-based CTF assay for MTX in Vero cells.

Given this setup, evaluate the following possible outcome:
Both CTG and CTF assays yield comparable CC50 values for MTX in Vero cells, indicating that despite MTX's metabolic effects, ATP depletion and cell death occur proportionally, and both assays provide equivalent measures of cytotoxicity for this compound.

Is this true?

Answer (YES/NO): NO